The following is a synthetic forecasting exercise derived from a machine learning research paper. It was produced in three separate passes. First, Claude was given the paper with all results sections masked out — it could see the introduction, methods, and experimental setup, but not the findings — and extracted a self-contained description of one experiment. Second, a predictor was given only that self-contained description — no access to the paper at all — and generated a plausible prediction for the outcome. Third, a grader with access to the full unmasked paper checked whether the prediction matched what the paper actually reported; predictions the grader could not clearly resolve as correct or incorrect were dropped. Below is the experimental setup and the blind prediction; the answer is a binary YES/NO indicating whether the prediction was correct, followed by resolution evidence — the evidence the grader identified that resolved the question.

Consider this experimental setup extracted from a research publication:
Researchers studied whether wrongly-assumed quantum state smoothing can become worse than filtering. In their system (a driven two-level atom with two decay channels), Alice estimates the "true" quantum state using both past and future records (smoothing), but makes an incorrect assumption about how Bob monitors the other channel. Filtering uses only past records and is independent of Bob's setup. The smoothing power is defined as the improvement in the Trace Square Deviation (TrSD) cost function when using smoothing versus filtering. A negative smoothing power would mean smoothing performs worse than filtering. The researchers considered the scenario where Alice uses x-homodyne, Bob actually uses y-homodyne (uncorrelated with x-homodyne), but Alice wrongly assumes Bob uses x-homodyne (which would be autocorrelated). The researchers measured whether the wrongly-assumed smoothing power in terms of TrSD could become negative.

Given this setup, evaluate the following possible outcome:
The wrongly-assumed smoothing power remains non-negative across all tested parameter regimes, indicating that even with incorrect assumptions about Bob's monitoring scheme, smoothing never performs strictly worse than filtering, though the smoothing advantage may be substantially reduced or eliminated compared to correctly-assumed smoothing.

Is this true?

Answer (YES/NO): NO